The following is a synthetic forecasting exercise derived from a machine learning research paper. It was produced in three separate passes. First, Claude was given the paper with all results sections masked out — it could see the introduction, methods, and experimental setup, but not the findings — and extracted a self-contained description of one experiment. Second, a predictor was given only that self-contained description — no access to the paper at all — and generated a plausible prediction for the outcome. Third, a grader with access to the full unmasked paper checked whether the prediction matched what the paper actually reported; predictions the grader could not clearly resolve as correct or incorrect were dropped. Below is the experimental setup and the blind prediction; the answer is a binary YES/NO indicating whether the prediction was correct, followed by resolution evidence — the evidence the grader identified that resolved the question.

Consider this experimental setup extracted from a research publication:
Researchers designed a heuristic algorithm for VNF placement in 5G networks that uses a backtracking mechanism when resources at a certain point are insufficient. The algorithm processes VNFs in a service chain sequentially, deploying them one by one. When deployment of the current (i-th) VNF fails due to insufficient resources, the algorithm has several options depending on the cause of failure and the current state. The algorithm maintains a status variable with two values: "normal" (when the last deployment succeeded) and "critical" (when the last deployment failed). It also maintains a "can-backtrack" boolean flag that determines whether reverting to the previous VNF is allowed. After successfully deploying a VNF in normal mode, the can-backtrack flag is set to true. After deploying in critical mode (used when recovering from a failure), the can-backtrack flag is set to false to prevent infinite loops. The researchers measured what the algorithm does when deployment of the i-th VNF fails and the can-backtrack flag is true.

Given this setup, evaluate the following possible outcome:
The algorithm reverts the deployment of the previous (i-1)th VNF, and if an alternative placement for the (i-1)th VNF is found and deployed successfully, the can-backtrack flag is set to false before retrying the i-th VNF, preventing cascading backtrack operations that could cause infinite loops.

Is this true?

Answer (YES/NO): NO